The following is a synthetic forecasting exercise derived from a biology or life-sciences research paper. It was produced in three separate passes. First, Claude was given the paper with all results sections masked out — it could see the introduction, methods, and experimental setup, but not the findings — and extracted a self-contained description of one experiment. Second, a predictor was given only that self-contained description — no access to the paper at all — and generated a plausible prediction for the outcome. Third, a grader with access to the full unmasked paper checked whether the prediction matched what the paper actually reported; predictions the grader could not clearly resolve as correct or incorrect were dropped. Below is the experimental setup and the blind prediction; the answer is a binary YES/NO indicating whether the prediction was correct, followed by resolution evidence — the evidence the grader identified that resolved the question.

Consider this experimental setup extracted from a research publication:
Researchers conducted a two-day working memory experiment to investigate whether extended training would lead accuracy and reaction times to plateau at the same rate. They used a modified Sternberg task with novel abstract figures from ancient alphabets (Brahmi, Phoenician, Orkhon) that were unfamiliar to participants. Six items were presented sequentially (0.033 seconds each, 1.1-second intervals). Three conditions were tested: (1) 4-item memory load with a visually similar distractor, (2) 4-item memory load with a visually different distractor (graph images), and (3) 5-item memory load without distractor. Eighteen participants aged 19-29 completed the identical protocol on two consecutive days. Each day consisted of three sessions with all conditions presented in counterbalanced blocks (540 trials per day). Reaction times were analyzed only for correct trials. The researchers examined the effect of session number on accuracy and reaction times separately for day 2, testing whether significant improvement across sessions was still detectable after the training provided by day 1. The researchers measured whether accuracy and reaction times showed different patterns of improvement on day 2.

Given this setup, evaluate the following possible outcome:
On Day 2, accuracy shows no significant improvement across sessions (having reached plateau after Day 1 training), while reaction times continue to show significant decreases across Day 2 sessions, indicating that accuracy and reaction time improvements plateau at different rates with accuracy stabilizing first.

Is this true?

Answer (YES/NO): YES